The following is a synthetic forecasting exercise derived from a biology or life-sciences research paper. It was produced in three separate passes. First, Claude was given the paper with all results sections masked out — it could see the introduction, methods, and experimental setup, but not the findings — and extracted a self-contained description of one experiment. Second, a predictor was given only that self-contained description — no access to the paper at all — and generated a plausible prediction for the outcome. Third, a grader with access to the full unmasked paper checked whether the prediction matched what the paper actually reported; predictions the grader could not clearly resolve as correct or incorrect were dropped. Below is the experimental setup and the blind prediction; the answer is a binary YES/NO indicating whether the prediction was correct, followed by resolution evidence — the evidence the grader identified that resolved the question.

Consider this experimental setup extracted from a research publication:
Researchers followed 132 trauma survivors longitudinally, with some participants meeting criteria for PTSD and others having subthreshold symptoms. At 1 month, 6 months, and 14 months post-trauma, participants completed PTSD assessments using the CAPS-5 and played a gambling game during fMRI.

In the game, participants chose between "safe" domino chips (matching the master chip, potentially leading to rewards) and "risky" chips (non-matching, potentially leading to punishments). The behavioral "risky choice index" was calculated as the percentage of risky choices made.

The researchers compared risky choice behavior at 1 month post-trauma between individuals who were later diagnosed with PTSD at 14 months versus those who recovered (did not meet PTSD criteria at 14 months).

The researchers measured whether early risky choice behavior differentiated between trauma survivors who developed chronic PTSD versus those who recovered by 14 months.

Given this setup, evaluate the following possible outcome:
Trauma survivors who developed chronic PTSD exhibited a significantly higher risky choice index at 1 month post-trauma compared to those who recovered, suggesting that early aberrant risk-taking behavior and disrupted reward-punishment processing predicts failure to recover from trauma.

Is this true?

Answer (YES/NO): NO